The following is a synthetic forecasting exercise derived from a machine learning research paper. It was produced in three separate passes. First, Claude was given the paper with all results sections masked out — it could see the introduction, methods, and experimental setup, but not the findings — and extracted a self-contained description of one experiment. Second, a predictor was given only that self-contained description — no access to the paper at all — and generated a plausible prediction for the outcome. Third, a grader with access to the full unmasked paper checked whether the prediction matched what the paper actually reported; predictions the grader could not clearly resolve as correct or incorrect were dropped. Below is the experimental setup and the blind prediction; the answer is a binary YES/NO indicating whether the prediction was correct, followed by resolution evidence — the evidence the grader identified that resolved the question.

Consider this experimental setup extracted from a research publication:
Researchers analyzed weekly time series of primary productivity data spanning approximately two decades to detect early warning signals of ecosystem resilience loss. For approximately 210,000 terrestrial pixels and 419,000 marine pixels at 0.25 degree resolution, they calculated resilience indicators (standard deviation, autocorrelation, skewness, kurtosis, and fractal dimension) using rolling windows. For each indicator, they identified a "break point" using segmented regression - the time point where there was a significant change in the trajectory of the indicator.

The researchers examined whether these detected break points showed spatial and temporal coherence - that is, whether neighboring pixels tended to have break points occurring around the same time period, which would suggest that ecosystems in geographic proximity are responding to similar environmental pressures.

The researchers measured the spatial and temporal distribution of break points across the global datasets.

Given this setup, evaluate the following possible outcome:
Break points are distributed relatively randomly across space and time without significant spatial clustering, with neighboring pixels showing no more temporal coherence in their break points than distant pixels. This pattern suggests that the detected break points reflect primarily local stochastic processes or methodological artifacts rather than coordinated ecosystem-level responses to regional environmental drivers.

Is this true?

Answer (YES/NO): NO